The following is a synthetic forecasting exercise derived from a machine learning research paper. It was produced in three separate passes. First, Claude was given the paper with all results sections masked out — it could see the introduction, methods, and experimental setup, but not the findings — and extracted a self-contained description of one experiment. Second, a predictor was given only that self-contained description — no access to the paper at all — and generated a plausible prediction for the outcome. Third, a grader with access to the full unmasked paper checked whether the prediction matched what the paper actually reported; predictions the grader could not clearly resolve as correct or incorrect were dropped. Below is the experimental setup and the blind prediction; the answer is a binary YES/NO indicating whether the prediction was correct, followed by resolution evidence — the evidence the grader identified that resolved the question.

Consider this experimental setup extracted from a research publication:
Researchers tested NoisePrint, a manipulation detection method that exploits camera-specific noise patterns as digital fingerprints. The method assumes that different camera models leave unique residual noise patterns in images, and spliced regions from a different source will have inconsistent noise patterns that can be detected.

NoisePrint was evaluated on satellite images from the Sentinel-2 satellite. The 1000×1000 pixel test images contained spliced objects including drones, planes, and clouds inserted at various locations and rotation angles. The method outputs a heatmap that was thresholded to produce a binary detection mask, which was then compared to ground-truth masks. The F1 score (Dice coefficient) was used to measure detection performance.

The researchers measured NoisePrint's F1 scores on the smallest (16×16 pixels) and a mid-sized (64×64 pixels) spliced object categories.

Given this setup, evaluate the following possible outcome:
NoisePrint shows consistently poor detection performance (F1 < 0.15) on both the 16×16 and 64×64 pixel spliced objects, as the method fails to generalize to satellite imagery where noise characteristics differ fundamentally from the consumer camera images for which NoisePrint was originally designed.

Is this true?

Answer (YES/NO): YES